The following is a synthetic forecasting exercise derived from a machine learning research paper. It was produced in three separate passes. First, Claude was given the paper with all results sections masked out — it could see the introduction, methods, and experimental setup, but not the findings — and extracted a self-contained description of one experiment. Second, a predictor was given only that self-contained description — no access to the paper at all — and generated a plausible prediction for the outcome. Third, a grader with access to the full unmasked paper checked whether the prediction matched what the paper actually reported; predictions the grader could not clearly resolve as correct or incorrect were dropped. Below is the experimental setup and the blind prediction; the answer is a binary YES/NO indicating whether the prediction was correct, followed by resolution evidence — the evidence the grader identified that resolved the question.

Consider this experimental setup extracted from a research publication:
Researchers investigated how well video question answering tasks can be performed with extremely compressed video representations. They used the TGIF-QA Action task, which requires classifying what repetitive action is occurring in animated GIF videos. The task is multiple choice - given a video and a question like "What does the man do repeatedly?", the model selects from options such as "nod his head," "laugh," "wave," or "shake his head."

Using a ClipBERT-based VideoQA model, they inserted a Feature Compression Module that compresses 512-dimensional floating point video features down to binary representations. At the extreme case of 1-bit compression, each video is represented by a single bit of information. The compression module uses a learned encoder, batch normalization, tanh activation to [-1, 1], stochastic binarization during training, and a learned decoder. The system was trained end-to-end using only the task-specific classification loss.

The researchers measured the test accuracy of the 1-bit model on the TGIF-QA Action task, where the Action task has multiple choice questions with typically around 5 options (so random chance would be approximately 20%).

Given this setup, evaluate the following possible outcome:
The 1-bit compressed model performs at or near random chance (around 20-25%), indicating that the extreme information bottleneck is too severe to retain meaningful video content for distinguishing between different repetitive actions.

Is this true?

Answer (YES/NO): NO